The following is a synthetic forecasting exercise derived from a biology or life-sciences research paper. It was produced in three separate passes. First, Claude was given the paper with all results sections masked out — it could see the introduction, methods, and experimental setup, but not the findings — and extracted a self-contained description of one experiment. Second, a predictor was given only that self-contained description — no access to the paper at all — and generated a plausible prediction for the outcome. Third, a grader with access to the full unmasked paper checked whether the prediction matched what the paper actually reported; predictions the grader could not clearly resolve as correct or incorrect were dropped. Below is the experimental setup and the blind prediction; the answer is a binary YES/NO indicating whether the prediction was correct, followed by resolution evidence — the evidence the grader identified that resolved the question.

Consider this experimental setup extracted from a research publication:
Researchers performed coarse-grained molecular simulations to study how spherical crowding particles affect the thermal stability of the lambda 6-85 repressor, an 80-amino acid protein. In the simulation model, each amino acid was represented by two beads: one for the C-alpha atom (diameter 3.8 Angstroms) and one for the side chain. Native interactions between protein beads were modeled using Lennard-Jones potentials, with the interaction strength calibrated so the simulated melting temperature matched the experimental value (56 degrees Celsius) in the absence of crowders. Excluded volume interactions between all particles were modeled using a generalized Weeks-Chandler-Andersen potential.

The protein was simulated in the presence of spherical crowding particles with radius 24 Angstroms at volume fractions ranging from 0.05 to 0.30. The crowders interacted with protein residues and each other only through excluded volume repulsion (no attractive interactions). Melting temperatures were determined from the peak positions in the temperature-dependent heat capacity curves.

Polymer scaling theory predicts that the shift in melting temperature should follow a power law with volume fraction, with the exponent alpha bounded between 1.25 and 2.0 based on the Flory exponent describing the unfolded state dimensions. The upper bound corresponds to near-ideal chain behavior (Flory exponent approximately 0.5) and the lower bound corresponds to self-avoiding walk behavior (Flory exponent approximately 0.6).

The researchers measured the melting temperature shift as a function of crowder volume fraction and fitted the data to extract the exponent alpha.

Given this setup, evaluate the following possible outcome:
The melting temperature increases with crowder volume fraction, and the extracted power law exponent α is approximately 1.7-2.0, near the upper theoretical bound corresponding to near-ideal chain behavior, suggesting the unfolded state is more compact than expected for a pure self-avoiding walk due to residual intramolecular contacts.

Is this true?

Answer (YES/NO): NO